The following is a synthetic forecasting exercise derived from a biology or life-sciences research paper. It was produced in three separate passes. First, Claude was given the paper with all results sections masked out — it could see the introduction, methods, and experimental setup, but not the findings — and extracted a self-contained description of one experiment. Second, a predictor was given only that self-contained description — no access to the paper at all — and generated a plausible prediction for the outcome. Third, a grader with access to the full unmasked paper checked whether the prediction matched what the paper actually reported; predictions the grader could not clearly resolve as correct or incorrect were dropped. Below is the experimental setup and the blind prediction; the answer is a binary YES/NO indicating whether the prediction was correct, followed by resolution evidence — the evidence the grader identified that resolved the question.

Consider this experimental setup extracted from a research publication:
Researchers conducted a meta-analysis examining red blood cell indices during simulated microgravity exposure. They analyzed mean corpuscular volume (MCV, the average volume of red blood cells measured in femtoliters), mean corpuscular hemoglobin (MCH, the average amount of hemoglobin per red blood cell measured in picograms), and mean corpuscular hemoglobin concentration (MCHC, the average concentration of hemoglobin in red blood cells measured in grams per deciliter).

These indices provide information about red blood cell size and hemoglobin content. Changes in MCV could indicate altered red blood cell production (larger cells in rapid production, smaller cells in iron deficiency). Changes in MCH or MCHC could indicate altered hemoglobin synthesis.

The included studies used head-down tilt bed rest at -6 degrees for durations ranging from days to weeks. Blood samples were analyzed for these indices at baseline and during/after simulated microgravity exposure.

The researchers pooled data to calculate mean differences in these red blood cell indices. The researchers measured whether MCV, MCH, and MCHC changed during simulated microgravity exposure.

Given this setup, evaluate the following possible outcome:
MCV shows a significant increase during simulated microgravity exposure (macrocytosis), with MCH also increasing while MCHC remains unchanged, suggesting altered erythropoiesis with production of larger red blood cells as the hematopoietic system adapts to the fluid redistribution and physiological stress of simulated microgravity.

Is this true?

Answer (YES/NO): NO